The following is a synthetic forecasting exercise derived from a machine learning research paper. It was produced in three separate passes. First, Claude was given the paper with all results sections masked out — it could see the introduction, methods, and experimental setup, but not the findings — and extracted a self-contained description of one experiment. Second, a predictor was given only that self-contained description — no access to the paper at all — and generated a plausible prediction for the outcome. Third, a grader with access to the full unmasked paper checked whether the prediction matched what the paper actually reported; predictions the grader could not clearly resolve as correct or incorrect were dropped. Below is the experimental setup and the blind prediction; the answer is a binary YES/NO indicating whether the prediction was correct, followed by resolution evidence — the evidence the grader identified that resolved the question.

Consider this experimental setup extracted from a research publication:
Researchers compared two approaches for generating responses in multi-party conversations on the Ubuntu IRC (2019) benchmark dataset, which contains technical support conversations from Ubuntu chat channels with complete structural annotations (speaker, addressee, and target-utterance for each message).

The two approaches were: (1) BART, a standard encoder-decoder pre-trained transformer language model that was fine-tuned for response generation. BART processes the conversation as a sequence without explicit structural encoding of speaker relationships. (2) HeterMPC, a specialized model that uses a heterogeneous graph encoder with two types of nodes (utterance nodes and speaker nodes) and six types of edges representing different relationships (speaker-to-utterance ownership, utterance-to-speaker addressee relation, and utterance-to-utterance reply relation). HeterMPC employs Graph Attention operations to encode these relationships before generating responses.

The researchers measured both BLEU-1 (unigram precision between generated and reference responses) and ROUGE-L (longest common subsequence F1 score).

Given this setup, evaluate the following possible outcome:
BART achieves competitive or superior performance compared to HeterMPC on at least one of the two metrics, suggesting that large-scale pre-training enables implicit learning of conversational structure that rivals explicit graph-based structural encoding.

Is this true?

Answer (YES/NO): YES